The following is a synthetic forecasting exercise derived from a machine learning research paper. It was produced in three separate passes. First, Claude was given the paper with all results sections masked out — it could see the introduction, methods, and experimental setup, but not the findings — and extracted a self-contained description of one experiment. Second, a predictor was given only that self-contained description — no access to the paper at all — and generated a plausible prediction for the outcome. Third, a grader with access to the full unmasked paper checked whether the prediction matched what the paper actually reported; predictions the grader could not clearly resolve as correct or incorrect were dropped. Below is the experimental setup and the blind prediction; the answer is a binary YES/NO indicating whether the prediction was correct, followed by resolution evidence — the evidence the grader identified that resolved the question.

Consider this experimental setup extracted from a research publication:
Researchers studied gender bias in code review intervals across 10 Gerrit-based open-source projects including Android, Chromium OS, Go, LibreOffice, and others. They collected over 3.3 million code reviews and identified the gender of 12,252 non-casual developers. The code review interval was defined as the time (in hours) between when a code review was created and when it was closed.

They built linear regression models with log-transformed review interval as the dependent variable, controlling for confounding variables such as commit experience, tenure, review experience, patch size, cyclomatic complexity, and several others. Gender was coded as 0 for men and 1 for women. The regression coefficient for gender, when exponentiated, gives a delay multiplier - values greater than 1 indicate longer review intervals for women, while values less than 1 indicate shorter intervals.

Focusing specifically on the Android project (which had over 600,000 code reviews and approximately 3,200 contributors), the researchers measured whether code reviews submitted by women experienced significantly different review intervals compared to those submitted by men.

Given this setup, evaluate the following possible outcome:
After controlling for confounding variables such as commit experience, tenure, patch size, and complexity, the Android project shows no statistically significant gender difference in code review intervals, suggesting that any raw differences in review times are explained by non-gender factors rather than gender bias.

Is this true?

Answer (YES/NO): NO